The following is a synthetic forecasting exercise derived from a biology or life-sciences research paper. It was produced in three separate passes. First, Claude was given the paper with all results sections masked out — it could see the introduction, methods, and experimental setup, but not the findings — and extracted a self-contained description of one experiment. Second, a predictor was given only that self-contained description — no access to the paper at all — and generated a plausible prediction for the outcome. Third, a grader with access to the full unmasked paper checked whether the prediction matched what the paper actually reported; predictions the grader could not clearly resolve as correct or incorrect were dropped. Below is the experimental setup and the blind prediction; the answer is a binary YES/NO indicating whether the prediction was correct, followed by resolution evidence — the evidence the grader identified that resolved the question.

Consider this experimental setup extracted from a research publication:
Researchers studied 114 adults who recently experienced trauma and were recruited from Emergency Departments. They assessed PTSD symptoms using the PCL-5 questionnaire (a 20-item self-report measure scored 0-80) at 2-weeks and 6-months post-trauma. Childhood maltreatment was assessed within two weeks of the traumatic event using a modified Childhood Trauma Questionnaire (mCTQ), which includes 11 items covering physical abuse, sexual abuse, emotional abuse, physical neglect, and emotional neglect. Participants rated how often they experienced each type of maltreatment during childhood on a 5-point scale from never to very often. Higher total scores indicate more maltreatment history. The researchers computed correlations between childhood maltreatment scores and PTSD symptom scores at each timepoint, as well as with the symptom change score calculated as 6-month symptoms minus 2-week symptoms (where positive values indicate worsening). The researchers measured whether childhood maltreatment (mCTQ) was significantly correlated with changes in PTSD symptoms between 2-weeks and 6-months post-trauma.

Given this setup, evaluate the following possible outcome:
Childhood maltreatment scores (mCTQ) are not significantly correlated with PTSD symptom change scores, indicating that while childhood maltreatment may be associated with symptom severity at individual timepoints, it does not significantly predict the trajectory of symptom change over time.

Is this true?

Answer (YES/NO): YES